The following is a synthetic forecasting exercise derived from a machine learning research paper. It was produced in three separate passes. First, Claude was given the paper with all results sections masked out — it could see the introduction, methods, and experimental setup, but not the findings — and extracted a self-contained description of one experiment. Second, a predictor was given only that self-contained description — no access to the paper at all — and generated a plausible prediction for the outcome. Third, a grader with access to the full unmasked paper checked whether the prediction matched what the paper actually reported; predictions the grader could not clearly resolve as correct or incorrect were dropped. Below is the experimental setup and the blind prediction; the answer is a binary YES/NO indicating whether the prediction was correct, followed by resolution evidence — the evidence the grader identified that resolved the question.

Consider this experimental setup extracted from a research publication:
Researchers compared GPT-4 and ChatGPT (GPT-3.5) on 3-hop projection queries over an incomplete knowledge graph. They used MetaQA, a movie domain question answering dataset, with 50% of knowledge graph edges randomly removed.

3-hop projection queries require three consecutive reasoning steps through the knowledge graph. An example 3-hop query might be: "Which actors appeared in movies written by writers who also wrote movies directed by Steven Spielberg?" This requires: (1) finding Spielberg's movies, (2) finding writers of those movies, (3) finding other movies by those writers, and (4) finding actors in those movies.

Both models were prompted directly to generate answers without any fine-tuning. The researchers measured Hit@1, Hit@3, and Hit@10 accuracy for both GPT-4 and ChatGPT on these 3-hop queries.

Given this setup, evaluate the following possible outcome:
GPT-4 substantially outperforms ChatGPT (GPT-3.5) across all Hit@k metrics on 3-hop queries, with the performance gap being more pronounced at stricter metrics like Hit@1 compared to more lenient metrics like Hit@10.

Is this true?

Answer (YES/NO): NO